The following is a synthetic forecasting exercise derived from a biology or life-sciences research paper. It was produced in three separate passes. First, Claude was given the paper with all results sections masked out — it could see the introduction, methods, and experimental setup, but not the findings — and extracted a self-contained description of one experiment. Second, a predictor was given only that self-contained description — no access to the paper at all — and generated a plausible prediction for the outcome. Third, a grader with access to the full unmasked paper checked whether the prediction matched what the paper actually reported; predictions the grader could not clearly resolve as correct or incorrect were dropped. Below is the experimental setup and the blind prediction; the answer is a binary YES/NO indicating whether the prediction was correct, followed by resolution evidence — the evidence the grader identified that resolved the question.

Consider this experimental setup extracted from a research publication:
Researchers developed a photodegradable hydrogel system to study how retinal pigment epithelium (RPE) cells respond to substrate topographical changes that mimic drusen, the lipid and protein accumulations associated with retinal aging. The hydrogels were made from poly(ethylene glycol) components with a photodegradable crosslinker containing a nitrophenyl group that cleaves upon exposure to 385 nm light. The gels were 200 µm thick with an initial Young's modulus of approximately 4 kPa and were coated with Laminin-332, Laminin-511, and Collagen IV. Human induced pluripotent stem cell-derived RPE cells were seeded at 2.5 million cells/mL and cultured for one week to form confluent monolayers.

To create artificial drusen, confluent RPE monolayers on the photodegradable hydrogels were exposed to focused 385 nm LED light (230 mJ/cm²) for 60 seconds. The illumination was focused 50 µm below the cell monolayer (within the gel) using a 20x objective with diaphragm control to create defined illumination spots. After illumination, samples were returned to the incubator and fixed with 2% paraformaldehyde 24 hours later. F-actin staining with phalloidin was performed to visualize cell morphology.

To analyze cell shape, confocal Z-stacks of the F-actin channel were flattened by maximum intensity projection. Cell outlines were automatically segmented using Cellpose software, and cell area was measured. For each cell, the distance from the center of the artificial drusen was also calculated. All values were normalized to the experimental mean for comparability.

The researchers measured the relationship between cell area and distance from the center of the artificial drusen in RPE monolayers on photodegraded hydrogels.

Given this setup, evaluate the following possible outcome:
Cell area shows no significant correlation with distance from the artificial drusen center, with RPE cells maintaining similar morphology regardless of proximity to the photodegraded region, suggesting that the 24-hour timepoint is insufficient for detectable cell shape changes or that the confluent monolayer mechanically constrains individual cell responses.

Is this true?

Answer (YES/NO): NO